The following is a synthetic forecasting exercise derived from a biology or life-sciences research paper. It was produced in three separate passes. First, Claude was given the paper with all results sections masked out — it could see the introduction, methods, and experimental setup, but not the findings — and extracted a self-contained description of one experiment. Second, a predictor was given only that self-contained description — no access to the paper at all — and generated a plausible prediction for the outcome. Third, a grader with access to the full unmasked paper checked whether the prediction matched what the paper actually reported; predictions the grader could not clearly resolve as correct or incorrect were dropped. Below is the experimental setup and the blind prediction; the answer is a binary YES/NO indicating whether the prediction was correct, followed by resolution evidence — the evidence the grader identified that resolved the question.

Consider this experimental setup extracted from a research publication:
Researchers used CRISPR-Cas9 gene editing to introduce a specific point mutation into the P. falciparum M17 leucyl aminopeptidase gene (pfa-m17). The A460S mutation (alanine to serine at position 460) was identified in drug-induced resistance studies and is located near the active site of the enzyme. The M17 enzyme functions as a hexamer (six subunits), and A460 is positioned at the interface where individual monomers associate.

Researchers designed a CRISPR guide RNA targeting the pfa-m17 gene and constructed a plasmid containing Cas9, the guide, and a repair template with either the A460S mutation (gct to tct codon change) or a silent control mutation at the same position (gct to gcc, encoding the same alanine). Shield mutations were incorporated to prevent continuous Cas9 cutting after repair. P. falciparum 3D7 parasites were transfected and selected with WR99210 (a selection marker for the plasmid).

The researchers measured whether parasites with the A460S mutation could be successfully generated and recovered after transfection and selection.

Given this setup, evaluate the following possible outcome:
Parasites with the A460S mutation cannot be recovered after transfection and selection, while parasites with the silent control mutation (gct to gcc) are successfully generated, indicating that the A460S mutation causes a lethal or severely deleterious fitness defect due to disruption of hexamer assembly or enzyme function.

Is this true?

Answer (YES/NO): YES